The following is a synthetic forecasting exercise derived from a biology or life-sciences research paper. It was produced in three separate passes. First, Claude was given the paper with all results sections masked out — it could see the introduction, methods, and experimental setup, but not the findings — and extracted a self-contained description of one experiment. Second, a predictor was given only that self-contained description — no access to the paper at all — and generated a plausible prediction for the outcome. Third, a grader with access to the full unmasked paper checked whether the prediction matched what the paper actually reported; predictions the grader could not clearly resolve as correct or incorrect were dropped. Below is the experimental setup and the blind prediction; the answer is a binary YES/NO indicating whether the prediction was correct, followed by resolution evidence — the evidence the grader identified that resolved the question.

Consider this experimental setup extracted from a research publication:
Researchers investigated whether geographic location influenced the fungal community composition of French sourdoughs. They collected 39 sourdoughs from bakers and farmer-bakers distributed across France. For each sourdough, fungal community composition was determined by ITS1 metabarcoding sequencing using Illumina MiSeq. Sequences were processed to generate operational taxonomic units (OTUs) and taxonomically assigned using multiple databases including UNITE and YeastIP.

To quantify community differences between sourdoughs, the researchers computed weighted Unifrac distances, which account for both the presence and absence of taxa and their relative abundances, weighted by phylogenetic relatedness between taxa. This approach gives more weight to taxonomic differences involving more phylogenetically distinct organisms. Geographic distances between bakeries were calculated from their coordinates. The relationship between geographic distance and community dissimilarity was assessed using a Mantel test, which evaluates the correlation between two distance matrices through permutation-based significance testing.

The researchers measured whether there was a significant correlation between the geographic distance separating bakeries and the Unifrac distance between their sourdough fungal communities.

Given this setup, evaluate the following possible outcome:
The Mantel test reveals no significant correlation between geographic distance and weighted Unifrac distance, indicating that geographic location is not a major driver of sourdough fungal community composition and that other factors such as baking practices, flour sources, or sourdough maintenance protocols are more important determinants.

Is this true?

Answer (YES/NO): YES